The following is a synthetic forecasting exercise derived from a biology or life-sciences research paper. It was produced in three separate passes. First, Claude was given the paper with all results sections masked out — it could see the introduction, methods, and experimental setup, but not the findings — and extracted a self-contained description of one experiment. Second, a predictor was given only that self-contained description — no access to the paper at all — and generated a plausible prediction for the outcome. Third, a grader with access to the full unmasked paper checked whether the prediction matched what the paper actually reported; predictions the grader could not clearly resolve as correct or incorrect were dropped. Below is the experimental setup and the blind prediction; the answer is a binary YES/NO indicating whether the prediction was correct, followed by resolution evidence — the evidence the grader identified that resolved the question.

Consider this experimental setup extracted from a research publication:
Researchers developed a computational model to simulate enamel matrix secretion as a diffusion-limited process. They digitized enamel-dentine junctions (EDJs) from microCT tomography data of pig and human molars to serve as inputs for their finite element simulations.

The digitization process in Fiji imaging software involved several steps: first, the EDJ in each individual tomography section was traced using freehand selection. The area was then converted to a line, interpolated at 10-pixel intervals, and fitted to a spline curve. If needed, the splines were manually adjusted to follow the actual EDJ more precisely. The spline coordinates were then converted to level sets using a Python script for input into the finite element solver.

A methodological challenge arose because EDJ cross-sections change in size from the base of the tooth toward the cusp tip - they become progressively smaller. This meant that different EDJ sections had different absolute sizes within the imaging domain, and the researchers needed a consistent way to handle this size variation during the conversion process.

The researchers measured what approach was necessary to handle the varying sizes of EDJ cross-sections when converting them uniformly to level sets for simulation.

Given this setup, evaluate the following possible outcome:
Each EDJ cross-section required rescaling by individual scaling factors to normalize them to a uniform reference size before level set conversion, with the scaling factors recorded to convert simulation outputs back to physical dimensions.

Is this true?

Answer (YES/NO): NO